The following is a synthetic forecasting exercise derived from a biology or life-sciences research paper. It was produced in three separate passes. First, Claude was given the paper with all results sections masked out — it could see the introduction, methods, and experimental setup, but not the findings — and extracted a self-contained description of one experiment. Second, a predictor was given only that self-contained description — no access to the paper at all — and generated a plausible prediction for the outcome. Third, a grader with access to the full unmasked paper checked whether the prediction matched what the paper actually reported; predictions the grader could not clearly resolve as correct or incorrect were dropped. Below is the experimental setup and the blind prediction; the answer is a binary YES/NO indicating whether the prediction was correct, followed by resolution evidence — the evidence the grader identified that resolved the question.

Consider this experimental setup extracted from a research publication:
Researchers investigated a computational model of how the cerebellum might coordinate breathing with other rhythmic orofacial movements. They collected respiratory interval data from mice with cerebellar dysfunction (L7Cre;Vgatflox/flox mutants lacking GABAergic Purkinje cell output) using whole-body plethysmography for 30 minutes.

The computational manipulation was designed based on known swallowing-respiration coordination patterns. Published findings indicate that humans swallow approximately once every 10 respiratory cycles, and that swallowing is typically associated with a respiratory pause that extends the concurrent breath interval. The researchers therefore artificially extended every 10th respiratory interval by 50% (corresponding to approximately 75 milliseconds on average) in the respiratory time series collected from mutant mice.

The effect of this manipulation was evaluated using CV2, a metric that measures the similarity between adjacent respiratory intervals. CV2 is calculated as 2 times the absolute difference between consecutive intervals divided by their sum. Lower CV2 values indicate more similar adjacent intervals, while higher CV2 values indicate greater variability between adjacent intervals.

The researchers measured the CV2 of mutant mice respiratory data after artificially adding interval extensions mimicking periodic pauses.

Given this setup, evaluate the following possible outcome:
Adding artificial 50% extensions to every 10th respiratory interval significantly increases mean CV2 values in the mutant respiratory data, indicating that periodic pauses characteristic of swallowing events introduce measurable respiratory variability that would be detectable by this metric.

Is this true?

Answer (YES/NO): YES